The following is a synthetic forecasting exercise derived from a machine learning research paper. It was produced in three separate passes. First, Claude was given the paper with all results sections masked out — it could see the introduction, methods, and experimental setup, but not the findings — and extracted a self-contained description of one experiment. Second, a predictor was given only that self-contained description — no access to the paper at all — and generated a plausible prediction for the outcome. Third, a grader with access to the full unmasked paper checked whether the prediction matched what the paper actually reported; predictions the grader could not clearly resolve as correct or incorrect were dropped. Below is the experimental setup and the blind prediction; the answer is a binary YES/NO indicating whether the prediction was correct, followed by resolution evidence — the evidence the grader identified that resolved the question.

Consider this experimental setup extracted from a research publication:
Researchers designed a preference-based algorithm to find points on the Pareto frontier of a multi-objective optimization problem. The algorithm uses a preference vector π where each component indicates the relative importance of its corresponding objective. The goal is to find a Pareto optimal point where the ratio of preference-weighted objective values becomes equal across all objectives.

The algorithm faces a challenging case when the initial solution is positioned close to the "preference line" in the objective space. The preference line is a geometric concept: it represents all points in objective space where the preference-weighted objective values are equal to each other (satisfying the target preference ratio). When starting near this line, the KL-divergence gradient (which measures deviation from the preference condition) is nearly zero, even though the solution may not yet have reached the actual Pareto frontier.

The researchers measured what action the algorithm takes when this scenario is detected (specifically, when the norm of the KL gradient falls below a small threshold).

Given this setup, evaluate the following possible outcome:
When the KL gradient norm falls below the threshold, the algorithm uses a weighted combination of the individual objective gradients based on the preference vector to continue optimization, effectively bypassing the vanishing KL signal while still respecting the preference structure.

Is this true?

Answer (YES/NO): NO